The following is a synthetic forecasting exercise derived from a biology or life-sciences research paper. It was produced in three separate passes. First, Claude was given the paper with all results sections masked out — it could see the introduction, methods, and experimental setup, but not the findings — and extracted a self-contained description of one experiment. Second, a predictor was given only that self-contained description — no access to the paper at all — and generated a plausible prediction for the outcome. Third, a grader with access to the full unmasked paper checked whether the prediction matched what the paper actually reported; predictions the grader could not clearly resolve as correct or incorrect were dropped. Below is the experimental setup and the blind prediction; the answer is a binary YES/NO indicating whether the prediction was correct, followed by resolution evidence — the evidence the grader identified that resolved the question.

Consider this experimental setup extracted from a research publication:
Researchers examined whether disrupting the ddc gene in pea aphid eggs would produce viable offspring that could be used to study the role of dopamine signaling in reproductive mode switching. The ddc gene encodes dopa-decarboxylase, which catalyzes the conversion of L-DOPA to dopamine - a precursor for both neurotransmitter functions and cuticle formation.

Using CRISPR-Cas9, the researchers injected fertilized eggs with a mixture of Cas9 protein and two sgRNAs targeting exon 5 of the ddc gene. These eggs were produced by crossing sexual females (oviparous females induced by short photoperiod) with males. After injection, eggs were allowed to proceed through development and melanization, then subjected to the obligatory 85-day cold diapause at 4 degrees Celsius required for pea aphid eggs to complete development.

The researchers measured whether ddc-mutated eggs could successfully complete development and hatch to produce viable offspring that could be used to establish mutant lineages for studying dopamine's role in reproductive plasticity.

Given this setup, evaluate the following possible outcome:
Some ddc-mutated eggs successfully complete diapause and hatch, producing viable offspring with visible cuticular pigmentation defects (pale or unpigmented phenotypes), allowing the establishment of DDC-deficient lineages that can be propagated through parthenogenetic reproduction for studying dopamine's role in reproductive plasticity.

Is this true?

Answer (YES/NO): NO